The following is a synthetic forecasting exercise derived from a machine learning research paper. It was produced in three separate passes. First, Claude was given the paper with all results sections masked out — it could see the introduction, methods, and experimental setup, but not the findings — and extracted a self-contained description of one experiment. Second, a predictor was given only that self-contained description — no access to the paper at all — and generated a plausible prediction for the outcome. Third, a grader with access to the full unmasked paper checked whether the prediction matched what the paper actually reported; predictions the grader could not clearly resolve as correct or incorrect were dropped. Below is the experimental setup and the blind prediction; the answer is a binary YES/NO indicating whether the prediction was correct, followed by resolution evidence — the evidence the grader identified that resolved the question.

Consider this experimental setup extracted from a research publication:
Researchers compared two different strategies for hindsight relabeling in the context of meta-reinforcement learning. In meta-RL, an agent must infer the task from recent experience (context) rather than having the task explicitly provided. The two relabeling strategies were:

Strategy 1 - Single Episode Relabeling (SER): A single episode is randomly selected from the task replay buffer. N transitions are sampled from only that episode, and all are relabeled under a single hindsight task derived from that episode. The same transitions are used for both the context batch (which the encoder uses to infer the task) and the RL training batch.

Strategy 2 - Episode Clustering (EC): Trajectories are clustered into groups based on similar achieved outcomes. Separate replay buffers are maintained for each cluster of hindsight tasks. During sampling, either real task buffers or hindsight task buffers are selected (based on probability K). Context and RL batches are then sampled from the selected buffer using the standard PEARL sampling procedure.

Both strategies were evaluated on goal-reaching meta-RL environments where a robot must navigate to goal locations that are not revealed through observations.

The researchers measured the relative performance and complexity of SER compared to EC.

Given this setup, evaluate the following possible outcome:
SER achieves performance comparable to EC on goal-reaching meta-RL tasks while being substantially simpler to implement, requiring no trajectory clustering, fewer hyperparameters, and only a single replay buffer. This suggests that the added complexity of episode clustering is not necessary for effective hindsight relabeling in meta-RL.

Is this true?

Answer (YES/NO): YES